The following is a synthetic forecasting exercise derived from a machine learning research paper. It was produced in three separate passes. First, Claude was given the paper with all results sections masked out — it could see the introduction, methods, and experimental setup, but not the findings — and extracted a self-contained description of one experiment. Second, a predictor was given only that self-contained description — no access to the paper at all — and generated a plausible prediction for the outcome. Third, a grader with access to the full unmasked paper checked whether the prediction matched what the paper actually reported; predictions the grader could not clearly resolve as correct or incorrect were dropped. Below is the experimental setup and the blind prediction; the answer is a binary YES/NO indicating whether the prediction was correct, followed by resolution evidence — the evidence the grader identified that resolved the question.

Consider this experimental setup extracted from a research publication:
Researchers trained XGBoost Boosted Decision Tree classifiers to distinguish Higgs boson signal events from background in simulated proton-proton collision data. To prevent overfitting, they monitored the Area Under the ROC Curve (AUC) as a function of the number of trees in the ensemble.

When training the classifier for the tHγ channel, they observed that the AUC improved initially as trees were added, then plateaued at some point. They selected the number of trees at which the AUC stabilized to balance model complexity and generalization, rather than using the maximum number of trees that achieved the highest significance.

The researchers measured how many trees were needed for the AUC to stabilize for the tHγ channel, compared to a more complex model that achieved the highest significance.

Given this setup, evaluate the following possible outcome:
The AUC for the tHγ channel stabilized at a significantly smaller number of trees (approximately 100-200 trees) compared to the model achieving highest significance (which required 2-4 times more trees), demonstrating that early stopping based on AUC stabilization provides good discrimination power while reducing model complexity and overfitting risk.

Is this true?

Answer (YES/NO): NO